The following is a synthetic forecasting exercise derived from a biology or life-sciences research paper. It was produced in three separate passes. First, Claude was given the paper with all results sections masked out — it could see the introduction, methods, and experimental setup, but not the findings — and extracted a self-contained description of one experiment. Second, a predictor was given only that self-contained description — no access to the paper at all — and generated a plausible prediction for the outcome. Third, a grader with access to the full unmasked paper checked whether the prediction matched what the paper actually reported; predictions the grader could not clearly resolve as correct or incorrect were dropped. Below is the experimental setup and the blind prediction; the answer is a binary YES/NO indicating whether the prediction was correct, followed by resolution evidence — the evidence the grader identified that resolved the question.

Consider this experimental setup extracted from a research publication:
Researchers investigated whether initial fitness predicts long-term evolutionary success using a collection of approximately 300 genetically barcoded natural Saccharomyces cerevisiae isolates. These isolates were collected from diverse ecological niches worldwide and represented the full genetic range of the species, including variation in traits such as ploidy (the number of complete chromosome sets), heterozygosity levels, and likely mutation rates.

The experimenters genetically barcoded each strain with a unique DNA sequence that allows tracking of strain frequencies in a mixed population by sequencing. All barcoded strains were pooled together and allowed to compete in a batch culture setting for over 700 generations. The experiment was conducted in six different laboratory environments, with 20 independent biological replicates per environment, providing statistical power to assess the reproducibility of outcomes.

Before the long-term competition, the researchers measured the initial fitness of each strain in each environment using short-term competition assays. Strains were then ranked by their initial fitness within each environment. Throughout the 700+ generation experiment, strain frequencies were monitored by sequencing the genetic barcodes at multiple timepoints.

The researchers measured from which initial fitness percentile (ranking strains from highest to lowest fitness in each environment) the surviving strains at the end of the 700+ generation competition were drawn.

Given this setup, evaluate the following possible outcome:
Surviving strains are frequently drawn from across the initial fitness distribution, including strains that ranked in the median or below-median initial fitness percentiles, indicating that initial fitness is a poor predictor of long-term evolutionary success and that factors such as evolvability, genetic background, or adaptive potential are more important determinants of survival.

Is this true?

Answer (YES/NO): NO